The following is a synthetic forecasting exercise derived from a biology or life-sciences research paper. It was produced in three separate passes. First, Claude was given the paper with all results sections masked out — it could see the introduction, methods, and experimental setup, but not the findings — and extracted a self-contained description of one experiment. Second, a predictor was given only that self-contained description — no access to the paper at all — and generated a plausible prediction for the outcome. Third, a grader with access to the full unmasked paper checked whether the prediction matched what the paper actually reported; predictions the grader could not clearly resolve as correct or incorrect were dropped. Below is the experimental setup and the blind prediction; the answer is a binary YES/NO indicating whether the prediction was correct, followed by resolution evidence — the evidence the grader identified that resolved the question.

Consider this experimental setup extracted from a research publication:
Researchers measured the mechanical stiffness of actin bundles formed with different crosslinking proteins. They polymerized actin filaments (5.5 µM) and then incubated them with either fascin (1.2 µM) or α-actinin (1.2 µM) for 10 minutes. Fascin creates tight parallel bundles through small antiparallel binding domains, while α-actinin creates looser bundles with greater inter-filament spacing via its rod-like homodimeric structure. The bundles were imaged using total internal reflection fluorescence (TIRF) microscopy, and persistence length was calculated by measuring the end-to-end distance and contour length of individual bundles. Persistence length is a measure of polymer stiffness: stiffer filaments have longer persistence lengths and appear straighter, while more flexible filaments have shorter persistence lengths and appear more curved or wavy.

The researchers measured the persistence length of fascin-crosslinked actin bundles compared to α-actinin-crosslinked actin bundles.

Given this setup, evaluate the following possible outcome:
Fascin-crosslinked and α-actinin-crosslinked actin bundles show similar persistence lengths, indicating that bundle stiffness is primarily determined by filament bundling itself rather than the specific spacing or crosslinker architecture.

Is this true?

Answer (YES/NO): NO